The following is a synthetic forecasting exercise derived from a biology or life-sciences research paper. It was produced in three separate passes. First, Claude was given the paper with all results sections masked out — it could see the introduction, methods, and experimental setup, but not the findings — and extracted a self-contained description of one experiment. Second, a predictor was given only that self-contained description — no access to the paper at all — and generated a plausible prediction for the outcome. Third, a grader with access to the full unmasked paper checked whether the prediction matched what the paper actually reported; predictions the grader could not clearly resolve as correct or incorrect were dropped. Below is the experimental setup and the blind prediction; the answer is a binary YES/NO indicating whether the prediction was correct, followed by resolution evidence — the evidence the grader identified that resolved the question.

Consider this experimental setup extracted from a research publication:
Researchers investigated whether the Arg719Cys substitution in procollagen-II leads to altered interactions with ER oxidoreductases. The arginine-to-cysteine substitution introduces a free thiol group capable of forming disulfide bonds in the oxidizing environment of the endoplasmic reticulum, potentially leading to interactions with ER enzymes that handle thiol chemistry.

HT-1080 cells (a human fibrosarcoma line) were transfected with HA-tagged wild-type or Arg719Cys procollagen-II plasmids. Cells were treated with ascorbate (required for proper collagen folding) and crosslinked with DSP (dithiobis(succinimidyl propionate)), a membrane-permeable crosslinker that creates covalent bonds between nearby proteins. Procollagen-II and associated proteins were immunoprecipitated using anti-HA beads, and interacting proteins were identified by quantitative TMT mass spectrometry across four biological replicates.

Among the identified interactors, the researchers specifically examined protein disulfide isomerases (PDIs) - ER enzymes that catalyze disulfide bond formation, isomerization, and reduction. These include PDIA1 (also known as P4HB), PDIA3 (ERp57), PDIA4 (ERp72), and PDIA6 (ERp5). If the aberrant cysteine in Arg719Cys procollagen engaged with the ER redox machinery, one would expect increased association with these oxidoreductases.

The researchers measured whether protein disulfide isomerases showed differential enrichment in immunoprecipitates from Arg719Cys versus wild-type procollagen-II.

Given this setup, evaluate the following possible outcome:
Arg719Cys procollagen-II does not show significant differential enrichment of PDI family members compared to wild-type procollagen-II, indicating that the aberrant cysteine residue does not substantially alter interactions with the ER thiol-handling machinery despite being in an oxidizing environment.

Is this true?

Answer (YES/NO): YES